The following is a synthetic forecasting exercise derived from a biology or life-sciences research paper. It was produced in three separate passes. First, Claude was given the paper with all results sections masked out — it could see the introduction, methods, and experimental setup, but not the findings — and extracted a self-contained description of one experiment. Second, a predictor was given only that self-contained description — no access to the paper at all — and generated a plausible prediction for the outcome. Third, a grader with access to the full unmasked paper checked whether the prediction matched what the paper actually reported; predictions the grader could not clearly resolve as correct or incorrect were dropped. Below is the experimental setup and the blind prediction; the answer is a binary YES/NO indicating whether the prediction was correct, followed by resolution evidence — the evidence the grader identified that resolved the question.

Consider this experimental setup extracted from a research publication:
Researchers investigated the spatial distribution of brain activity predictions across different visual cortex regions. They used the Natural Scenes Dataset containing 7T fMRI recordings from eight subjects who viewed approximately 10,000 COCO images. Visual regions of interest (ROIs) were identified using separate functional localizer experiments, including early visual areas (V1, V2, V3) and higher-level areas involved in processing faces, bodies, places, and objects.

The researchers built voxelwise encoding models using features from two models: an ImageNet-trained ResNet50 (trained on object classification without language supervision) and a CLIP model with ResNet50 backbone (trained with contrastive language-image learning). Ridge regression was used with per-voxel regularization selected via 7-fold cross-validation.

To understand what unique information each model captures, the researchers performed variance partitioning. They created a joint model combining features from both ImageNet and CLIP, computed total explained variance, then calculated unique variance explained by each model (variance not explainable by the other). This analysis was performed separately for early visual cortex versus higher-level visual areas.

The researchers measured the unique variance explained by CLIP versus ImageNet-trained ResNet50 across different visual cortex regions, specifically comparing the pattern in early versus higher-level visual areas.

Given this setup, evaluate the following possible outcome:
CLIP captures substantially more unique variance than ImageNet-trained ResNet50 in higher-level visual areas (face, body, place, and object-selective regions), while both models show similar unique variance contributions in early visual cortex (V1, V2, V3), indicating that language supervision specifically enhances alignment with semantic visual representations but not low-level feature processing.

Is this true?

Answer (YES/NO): NO